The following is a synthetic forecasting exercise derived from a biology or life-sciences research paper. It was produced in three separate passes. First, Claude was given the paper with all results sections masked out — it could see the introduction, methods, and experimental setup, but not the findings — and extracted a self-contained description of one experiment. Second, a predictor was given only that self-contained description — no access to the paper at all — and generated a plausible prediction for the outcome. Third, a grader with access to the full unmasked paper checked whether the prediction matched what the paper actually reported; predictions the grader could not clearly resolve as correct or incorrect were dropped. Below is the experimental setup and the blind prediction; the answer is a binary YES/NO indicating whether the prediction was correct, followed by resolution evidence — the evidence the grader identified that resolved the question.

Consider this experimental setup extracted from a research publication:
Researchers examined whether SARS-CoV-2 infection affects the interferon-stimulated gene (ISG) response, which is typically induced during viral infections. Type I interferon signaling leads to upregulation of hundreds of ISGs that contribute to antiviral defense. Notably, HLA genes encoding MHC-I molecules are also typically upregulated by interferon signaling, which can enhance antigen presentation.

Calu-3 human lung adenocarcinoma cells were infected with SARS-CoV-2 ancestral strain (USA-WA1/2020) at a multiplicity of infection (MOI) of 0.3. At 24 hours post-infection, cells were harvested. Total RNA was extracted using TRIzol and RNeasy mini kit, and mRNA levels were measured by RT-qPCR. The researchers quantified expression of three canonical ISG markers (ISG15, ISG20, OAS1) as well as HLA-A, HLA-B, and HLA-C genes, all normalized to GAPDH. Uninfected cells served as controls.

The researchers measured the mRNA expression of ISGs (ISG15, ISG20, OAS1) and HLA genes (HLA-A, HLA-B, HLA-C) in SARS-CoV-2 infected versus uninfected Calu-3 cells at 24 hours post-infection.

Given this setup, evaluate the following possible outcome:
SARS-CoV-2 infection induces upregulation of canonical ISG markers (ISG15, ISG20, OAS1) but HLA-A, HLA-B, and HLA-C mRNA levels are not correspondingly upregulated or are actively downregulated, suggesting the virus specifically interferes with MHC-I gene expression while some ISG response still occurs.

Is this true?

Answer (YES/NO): YES